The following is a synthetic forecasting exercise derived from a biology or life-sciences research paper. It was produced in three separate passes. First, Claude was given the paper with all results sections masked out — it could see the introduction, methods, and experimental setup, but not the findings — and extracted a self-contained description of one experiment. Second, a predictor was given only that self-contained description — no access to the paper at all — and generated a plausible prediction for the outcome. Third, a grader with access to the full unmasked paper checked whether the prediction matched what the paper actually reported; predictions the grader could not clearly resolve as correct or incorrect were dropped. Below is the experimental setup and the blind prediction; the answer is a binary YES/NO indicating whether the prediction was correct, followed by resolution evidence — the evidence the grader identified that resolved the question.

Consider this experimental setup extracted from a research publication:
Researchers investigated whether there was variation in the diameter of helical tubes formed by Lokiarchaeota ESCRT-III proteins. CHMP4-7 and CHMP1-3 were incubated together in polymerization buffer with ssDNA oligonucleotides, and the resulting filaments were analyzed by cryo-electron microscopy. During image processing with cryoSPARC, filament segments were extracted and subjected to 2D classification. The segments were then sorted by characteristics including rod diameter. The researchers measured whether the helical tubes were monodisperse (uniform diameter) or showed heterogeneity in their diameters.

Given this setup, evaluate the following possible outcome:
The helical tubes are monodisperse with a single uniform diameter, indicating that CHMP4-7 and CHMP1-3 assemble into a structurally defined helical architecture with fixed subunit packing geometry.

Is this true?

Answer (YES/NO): NO